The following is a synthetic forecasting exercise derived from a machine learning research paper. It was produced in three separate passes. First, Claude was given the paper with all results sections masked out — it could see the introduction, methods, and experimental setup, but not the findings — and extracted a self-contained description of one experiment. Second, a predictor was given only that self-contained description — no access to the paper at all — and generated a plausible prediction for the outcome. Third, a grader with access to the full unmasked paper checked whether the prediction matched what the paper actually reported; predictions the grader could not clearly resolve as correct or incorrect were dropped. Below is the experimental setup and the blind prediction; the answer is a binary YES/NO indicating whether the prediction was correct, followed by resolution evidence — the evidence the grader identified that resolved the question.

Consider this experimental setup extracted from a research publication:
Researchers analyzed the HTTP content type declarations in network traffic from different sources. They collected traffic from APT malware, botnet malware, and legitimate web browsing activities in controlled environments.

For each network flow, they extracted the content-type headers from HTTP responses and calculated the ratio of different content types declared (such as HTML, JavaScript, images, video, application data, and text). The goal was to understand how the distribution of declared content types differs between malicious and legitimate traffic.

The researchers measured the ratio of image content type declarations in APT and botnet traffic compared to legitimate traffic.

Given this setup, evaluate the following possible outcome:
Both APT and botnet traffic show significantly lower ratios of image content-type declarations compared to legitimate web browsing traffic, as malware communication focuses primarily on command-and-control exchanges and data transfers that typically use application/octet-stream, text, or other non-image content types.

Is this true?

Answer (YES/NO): YES